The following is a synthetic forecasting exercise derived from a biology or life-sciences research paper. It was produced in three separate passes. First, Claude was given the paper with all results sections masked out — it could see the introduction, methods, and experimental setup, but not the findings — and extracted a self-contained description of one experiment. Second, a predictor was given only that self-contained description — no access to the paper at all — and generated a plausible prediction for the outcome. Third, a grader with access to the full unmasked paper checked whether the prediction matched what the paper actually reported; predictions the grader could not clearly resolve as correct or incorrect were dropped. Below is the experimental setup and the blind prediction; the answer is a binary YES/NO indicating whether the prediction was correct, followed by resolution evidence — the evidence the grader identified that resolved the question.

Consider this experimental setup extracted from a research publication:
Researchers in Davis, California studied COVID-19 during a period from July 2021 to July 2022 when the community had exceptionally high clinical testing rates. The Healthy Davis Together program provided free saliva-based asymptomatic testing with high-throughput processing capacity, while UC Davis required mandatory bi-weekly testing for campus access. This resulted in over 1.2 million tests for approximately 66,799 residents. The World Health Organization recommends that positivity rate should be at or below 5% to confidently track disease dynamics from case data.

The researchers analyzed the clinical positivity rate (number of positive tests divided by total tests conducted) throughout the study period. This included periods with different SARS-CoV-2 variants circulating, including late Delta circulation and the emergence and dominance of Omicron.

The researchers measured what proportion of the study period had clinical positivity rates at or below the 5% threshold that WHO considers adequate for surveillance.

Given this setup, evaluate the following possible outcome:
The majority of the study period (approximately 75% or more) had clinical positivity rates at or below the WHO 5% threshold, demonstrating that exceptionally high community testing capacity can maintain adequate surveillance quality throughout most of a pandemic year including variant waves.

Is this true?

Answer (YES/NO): YES